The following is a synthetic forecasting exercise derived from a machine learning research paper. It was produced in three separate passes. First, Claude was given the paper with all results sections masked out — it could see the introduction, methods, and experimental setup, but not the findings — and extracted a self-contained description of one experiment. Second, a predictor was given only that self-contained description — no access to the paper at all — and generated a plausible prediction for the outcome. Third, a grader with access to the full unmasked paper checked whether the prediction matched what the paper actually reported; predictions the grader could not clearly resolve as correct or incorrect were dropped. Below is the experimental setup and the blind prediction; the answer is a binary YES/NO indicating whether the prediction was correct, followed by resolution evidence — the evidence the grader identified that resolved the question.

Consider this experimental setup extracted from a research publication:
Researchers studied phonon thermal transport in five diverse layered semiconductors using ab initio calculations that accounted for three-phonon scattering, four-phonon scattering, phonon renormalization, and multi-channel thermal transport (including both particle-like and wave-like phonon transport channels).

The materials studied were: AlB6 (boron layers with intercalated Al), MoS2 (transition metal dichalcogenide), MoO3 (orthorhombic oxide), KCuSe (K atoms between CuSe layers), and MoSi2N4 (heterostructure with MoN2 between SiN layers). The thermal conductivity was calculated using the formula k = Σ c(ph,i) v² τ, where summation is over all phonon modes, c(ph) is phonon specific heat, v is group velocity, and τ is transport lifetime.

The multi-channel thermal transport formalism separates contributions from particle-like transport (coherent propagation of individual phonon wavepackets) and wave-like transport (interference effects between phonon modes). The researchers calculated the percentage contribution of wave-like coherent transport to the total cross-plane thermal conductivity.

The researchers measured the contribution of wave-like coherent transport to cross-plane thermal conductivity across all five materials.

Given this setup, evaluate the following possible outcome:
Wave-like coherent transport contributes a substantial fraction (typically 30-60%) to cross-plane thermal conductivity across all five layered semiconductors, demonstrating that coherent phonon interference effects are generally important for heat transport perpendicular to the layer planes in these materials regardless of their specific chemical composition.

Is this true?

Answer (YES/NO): NO